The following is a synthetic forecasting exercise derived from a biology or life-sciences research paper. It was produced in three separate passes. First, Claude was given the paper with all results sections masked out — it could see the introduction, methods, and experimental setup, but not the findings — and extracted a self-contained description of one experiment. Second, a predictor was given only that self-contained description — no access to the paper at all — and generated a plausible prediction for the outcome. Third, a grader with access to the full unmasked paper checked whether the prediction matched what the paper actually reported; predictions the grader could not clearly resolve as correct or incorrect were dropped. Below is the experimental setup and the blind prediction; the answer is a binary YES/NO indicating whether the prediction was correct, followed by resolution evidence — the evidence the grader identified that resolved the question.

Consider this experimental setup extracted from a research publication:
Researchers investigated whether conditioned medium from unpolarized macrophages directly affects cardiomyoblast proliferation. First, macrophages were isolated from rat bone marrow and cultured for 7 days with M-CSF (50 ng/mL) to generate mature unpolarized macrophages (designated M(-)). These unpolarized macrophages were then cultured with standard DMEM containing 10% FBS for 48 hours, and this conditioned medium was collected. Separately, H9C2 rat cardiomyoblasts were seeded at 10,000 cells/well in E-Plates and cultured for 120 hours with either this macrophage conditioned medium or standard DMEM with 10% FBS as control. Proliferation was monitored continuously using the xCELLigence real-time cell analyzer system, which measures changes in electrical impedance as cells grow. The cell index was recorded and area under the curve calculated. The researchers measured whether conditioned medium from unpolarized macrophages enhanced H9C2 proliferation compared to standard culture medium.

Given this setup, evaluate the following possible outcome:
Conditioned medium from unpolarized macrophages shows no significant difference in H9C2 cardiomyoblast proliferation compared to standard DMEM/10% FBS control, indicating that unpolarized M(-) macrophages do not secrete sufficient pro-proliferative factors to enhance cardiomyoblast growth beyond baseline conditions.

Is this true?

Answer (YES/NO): YES